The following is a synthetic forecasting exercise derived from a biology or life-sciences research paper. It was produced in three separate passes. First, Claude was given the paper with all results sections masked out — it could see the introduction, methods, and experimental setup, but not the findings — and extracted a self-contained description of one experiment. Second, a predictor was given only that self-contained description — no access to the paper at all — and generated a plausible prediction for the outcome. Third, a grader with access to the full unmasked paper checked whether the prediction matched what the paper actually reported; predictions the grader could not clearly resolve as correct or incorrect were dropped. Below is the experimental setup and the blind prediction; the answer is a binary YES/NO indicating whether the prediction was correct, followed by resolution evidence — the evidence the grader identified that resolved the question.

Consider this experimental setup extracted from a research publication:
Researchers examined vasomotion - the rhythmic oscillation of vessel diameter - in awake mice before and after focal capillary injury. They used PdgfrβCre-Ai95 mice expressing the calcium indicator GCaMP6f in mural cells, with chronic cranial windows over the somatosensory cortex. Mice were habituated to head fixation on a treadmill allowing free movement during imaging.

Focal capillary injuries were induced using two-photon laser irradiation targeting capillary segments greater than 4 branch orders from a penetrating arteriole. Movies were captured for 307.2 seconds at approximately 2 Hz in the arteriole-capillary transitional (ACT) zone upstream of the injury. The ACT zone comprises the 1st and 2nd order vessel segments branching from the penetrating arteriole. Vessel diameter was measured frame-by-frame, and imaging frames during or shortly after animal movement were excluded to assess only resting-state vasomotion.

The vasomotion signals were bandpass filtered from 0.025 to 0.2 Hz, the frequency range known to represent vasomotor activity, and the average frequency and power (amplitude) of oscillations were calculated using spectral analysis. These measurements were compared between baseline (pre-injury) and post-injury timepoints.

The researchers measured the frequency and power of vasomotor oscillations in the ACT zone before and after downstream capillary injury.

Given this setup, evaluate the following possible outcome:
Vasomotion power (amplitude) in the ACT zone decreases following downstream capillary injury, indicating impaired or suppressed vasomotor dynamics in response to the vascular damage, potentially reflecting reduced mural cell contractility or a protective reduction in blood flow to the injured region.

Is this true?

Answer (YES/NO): YES